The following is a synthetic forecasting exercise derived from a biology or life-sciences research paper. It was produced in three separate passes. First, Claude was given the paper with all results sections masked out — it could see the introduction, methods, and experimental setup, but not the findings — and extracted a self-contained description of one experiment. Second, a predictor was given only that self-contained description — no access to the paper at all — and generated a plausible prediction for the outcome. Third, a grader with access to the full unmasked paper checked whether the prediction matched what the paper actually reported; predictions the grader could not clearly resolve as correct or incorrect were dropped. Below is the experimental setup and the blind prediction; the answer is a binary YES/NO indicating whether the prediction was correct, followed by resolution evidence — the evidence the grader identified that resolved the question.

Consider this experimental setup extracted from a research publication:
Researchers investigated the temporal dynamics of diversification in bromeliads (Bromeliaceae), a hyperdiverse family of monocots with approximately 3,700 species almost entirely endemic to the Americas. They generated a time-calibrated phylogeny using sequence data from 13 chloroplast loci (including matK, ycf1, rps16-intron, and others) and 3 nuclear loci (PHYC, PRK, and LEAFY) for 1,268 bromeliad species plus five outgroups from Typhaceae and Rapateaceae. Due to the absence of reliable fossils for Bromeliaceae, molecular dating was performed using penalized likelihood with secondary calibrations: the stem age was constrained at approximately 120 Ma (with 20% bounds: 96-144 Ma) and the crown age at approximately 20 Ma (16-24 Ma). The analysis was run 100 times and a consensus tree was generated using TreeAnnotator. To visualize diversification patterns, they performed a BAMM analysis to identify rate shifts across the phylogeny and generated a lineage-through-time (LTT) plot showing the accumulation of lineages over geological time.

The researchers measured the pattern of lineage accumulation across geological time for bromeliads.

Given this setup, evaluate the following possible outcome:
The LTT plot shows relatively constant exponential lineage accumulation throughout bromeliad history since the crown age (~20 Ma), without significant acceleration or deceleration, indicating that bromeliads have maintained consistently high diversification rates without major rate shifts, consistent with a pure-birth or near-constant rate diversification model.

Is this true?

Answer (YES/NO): NO